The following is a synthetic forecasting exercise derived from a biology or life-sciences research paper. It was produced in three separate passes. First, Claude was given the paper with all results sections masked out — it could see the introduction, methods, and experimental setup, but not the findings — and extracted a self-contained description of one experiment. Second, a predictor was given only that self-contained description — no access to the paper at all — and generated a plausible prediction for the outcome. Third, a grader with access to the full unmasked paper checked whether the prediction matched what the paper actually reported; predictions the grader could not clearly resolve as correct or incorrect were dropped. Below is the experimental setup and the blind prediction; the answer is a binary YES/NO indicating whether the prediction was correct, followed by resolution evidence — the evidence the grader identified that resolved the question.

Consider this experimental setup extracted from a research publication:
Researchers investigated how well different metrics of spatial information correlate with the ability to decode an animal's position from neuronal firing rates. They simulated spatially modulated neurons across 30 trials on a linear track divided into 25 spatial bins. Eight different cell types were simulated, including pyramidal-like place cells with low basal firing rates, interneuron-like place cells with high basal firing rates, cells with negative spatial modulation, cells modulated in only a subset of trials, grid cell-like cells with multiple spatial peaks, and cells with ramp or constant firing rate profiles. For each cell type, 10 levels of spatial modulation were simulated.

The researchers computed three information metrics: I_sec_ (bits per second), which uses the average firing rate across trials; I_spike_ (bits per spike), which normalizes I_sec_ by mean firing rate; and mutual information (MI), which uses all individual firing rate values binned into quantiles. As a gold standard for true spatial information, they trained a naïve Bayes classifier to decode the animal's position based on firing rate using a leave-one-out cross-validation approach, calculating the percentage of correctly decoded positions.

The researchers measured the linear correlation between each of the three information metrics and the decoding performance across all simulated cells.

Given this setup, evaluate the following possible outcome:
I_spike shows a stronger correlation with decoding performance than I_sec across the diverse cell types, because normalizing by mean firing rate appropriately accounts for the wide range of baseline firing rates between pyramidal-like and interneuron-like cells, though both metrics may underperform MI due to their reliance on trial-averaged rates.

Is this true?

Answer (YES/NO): NO